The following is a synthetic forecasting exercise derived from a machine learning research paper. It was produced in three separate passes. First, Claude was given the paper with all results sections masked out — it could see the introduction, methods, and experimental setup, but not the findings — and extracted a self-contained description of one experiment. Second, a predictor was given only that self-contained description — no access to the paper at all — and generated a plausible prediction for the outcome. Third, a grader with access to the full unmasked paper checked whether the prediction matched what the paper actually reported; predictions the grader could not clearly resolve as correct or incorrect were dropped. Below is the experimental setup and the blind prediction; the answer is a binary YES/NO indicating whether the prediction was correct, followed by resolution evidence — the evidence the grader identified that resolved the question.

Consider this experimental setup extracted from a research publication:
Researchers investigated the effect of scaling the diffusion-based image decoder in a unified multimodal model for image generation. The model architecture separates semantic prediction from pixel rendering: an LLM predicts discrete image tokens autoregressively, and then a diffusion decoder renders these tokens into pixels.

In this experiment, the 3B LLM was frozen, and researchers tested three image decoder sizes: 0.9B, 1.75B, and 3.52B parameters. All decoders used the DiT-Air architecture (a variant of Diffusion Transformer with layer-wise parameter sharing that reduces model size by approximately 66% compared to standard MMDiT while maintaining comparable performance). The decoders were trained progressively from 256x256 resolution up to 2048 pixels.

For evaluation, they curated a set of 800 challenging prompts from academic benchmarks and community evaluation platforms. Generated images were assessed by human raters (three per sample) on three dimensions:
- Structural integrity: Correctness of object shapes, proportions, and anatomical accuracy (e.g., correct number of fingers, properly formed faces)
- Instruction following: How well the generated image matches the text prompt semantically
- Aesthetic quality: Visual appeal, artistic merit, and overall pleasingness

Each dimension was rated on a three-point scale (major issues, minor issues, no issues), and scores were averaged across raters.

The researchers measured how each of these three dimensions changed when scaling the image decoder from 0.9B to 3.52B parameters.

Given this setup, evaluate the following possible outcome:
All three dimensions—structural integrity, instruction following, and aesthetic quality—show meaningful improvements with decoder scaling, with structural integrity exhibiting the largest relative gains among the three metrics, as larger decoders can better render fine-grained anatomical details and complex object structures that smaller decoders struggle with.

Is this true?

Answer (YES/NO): NO